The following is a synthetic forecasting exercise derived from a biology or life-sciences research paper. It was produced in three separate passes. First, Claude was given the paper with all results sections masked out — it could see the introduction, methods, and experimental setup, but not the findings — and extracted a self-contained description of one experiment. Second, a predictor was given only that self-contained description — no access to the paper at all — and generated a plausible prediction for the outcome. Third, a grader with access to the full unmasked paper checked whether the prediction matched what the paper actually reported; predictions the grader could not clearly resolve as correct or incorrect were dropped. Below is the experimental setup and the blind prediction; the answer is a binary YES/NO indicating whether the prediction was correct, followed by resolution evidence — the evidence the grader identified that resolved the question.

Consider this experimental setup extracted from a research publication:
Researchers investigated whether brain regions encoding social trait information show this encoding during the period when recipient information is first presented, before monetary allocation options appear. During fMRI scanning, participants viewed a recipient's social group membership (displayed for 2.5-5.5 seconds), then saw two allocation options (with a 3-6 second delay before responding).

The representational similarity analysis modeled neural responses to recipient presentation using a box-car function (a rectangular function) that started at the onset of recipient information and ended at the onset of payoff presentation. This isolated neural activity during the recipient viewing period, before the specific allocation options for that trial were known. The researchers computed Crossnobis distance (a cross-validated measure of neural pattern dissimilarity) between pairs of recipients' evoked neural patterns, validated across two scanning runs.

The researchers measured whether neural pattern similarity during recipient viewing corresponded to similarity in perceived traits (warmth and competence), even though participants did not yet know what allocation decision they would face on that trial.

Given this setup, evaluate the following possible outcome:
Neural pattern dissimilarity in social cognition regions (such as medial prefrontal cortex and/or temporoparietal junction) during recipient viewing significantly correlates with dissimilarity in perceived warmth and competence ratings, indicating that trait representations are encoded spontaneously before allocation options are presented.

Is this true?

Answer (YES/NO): YES